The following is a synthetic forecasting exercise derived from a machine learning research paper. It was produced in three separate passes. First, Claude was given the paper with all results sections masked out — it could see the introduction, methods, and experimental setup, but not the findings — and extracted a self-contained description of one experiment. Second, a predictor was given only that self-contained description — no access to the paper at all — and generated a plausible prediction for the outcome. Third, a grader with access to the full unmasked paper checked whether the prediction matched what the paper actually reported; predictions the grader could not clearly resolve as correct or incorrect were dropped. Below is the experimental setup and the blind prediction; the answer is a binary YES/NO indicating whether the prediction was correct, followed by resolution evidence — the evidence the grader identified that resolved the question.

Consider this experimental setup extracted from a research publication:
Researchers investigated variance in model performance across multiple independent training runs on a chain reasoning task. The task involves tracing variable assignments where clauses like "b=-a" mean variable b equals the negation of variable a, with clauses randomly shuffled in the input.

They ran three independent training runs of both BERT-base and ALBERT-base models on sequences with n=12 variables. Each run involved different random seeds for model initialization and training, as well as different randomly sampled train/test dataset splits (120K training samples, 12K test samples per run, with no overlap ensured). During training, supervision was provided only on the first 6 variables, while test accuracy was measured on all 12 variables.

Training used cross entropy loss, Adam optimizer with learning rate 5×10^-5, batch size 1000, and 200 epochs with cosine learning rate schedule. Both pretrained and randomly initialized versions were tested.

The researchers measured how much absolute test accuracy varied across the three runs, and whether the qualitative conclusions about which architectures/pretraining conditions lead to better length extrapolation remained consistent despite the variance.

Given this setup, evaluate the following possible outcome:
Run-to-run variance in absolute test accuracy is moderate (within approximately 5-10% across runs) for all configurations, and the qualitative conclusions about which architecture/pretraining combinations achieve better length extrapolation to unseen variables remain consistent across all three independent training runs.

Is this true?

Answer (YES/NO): NO